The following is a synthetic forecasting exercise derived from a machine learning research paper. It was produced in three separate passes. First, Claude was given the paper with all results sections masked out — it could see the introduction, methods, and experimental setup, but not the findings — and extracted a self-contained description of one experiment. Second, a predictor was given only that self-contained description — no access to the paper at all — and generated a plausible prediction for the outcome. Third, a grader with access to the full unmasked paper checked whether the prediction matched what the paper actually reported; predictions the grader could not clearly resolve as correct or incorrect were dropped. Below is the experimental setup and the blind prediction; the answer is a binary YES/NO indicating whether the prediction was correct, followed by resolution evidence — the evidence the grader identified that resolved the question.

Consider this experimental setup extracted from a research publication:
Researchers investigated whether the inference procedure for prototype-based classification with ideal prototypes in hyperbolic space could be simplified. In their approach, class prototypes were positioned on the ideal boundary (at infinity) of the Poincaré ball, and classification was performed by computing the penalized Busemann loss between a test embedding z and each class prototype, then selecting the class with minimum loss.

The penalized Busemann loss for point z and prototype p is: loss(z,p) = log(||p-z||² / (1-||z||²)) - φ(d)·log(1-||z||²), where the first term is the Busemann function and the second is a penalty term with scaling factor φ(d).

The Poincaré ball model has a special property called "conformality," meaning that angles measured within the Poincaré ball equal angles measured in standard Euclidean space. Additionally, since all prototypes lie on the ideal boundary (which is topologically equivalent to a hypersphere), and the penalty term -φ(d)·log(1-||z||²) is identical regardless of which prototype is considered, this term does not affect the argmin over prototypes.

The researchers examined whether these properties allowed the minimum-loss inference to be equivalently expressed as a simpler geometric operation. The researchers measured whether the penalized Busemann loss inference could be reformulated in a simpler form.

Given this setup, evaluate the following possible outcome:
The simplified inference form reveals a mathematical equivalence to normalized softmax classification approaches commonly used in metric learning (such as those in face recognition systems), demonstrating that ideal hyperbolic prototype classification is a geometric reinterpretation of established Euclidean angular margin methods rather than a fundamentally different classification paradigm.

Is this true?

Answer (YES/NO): NO